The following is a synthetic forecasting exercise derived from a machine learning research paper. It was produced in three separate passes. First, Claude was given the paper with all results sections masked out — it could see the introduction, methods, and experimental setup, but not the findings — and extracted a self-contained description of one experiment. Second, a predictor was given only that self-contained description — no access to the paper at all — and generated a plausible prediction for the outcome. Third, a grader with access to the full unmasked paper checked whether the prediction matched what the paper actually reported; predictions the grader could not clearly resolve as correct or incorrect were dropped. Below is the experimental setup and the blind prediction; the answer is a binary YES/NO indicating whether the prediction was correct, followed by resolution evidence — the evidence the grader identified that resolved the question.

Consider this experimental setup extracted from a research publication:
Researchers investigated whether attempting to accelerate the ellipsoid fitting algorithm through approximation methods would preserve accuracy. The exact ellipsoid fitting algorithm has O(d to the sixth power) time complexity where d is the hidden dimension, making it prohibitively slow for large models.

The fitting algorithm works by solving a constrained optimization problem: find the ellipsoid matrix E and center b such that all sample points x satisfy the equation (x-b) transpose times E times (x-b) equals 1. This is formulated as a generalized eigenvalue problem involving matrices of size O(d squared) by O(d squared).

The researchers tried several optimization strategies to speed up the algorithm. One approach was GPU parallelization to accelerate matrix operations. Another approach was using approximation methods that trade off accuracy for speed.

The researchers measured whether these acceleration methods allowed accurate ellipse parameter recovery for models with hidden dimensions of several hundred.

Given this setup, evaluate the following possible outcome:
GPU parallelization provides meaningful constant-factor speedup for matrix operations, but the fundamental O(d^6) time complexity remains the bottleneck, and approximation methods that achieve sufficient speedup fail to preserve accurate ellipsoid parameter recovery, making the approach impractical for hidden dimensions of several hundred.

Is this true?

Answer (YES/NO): NO